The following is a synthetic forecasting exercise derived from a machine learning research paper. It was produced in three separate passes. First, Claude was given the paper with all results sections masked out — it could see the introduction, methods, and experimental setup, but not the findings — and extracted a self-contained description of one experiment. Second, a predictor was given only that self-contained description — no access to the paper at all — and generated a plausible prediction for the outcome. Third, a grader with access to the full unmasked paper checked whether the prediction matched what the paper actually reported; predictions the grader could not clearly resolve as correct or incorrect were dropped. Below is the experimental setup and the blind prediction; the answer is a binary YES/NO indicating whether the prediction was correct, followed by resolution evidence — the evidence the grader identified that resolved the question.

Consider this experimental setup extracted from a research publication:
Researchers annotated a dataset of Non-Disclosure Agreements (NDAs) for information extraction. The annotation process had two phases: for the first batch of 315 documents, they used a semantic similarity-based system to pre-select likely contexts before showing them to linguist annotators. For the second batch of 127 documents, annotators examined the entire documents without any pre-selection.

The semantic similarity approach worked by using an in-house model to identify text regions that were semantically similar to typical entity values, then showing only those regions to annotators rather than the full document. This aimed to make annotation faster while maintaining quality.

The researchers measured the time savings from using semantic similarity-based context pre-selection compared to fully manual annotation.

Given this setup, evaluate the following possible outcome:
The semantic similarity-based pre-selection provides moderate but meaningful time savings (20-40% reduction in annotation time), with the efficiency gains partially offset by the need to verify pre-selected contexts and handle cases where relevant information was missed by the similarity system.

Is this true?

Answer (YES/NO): NO